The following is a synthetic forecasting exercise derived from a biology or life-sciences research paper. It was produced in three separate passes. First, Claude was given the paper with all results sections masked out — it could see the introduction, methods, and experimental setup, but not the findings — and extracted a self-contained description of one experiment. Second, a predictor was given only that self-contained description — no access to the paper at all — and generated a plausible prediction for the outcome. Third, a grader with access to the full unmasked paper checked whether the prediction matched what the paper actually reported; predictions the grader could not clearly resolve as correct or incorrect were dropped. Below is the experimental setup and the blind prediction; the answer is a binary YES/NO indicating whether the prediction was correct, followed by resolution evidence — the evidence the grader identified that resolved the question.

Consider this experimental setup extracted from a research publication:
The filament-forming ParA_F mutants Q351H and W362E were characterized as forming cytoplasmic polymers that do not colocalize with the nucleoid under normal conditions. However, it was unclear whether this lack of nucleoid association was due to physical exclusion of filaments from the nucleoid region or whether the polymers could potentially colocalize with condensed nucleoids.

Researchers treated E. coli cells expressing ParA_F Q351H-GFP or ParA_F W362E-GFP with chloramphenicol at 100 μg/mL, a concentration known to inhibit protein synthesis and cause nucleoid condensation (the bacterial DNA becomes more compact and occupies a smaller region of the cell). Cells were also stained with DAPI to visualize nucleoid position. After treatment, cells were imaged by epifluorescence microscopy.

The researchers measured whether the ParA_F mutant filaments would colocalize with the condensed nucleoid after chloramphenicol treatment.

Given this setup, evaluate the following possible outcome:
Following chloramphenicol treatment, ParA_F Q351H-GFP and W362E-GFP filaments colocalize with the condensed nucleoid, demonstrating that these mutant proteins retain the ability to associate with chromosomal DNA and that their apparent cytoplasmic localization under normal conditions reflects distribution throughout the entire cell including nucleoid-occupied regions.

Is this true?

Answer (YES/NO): NO